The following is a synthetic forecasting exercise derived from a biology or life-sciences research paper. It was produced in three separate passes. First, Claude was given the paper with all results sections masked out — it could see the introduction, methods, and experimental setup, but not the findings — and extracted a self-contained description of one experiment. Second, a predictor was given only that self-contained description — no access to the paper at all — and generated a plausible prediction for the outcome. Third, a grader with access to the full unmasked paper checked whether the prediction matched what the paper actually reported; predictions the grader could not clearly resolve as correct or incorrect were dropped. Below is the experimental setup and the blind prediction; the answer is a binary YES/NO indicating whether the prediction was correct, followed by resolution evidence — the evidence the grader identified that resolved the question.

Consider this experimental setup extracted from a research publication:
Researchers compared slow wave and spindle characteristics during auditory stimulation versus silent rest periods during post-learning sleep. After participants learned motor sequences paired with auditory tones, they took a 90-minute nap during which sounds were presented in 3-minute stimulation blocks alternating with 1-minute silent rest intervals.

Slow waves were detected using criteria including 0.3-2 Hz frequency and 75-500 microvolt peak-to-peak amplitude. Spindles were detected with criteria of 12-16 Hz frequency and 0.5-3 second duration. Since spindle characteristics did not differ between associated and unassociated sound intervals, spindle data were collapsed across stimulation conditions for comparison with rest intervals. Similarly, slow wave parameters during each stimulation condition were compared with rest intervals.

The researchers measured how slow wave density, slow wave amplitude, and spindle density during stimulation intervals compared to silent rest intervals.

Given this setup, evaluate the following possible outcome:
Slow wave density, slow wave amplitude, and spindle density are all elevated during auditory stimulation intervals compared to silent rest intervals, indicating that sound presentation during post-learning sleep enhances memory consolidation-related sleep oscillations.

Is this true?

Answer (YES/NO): NO